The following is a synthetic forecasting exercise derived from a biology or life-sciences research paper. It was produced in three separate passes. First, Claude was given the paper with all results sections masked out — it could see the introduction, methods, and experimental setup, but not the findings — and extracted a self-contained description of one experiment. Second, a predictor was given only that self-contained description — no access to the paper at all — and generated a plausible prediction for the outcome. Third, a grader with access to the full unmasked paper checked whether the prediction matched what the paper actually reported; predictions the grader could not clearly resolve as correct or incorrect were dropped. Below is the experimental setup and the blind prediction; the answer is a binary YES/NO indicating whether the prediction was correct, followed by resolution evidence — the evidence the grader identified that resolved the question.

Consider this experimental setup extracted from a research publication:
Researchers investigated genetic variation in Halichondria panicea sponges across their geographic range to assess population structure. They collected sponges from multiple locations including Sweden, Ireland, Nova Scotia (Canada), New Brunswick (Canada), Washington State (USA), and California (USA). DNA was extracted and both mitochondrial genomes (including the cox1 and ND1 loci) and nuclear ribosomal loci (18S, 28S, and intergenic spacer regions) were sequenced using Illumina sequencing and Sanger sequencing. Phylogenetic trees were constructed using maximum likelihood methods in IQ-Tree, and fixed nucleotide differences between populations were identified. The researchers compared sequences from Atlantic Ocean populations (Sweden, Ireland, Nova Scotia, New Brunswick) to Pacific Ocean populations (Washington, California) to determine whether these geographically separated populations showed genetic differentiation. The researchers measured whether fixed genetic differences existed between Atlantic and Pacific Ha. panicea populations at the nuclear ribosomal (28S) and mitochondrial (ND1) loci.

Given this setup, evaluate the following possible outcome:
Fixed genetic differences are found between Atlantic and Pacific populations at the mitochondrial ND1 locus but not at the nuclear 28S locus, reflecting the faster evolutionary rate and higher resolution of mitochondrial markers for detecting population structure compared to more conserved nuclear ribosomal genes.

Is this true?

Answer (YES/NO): NO